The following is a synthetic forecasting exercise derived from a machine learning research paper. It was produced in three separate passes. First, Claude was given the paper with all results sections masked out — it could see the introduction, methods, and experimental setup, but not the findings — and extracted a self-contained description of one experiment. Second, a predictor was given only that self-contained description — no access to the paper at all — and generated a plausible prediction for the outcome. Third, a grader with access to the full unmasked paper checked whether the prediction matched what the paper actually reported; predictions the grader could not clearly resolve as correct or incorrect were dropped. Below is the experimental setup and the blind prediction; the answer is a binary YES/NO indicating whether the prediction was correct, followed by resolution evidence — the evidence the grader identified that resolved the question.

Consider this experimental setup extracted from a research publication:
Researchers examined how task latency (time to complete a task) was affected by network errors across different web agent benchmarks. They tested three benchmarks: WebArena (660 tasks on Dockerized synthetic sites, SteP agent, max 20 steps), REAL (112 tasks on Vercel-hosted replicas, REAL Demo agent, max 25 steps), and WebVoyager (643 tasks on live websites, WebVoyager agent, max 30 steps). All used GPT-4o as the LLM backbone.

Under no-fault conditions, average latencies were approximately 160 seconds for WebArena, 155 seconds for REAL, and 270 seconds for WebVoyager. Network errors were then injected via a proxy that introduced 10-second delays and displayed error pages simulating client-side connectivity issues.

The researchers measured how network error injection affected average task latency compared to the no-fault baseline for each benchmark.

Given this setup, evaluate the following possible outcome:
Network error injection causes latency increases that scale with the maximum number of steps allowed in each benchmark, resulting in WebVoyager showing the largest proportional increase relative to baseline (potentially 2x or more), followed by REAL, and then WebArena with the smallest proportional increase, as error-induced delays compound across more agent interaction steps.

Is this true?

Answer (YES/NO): NO